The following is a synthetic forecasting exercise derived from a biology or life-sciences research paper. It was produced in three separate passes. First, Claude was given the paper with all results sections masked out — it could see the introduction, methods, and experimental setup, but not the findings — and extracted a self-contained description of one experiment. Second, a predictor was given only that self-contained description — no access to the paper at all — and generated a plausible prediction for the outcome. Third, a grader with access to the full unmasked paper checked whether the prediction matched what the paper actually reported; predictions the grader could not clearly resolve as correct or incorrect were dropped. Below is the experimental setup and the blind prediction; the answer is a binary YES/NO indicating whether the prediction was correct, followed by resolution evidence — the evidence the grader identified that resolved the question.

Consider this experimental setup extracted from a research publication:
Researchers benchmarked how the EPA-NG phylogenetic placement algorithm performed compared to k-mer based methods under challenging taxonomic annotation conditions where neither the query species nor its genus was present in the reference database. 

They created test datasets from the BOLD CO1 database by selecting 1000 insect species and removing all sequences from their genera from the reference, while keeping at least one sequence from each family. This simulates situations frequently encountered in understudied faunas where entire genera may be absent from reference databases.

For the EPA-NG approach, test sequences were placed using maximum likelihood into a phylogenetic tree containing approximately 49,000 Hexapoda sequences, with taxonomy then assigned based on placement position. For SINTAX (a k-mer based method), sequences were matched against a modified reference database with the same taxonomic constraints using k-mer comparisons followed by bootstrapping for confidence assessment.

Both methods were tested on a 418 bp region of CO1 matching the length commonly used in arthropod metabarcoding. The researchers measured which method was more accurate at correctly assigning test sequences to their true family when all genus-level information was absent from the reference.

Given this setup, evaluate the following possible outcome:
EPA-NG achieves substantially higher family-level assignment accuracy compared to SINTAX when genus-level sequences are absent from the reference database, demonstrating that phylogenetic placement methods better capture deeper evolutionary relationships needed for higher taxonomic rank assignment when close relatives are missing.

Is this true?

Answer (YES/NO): YES